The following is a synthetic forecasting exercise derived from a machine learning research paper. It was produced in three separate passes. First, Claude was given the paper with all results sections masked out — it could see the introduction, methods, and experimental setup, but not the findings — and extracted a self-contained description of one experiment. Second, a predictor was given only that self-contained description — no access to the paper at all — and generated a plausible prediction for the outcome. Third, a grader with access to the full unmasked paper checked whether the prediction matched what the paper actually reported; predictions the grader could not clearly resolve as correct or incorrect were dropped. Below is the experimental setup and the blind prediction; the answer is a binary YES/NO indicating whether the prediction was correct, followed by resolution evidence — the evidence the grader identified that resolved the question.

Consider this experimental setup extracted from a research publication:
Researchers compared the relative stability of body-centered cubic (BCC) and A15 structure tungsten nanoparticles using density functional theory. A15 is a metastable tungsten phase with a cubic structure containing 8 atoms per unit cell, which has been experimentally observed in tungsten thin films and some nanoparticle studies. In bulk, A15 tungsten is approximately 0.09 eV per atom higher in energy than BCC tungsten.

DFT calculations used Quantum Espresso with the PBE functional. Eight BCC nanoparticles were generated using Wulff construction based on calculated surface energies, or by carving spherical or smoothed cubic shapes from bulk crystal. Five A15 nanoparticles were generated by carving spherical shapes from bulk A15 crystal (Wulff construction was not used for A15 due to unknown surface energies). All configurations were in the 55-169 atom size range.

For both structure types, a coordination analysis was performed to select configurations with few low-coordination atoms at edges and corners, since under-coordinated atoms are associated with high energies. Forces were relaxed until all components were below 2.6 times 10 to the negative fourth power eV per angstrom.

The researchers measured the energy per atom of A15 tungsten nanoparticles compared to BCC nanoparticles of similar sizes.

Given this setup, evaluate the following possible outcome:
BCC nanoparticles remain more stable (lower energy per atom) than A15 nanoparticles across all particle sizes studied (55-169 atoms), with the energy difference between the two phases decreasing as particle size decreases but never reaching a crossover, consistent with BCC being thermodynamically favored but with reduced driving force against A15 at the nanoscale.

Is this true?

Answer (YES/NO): YES